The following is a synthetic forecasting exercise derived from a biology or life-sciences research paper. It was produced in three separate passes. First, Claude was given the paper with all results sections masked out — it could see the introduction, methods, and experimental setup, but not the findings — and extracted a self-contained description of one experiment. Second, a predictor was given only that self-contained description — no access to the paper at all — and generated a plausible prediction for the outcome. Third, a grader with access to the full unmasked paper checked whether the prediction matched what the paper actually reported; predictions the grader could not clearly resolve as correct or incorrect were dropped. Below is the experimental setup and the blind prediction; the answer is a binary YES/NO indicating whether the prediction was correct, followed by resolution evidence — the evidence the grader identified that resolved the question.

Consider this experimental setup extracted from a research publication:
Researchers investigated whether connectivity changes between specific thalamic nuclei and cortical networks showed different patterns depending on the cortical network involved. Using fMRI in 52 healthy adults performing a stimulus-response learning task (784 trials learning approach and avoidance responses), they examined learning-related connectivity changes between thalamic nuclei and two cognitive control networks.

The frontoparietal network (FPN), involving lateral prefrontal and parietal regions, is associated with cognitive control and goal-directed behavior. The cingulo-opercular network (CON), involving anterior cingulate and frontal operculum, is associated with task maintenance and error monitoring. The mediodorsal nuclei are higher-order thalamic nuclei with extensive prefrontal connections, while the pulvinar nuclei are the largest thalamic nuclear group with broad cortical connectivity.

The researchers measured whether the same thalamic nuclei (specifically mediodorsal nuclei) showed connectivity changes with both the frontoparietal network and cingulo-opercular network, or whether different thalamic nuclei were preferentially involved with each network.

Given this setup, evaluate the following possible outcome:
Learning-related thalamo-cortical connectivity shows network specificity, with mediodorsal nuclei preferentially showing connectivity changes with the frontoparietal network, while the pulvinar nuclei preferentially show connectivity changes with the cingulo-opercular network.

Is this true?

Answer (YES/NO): YES